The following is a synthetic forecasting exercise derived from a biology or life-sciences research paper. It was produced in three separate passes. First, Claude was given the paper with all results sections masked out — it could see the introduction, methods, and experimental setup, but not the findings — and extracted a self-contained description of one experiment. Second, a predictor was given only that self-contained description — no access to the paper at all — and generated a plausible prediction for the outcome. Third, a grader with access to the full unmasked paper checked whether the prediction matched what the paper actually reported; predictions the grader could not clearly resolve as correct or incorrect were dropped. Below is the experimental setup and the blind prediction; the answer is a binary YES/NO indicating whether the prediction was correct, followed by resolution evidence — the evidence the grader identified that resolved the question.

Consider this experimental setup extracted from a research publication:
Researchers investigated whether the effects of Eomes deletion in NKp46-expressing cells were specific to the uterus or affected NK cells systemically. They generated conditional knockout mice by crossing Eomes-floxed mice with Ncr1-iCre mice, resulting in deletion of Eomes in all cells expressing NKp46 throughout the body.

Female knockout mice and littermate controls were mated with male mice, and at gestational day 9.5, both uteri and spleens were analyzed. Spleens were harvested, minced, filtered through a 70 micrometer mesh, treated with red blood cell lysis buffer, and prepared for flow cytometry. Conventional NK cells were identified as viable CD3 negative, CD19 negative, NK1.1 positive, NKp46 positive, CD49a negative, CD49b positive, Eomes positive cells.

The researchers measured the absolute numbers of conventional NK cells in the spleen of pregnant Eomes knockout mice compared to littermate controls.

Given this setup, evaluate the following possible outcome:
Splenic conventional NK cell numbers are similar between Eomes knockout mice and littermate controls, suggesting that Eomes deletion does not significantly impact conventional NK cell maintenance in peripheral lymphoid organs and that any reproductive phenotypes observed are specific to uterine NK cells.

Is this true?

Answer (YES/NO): NO